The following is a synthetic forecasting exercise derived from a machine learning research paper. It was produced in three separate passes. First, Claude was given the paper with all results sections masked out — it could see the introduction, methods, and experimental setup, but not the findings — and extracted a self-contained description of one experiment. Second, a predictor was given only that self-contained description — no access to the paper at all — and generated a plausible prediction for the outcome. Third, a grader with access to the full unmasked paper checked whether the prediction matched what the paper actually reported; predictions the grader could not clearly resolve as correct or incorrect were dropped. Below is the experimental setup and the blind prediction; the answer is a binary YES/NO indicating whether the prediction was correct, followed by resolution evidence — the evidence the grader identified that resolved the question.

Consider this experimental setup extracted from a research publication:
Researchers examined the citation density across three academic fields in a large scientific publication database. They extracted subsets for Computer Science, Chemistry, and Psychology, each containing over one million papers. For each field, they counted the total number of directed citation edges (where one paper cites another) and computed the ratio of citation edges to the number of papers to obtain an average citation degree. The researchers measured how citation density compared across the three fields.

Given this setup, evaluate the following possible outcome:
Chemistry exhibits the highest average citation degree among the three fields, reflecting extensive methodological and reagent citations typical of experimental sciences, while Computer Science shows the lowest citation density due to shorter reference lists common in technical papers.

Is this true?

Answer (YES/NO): NO